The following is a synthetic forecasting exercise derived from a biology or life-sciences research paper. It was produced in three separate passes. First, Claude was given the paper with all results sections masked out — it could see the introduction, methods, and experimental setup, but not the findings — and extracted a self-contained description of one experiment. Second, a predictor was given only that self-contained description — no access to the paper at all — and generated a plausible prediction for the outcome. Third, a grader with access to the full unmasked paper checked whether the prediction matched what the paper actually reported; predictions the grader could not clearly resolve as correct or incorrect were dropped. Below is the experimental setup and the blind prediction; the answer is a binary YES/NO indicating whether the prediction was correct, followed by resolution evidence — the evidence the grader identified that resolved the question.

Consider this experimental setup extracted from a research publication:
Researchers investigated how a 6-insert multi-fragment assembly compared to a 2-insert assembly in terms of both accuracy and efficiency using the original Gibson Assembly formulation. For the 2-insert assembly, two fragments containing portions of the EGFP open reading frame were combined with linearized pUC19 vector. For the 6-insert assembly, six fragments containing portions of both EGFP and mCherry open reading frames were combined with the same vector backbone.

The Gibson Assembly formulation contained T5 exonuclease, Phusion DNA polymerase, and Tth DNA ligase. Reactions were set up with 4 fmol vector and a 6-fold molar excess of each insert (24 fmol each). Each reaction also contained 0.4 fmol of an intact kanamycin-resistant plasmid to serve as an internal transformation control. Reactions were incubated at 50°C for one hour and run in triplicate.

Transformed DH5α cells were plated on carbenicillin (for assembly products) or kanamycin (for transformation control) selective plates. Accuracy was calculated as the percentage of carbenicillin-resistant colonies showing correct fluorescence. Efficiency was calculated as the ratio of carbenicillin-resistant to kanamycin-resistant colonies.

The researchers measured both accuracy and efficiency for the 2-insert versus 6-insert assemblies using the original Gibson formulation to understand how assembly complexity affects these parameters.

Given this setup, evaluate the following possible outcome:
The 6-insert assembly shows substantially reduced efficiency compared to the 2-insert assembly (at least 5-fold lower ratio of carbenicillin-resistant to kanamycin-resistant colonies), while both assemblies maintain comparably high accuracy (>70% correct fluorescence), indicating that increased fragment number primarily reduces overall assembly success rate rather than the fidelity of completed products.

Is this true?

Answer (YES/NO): NO